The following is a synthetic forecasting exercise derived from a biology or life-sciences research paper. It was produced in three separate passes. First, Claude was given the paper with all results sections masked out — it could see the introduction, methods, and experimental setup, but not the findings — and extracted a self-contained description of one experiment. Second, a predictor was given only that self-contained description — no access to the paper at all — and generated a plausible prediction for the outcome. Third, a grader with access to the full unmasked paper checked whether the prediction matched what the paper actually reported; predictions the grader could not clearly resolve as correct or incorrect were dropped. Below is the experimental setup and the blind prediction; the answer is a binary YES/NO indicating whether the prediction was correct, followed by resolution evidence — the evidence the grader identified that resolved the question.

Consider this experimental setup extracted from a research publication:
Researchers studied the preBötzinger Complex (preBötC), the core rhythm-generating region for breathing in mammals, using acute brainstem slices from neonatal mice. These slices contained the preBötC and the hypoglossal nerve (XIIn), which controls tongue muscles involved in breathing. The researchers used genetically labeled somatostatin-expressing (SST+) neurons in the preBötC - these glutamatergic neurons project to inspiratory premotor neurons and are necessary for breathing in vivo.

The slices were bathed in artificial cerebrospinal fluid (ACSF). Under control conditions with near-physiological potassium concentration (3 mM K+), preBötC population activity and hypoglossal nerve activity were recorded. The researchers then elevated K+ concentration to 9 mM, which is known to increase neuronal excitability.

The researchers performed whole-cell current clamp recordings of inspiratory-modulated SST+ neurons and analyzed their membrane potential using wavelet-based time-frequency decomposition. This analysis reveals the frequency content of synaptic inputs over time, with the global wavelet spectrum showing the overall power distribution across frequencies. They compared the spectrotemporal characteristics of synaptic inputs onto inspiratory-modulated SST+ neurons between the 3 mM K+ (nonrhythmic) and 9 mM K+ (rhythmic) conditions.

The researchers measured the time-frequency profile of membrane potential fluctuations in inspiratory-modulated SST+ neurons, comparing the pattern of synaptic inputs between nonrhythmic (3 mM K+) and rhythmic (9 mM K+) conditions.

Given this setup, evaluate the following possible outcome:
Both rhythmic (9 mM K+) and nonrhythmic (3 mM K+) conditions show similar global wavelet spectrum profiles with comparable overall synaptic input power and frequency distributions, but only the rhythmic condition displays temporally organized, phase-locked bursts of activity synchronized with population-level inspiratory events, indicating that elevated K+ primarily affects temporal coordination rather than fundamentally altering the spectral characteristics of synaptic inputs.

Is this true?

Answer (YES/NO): NO